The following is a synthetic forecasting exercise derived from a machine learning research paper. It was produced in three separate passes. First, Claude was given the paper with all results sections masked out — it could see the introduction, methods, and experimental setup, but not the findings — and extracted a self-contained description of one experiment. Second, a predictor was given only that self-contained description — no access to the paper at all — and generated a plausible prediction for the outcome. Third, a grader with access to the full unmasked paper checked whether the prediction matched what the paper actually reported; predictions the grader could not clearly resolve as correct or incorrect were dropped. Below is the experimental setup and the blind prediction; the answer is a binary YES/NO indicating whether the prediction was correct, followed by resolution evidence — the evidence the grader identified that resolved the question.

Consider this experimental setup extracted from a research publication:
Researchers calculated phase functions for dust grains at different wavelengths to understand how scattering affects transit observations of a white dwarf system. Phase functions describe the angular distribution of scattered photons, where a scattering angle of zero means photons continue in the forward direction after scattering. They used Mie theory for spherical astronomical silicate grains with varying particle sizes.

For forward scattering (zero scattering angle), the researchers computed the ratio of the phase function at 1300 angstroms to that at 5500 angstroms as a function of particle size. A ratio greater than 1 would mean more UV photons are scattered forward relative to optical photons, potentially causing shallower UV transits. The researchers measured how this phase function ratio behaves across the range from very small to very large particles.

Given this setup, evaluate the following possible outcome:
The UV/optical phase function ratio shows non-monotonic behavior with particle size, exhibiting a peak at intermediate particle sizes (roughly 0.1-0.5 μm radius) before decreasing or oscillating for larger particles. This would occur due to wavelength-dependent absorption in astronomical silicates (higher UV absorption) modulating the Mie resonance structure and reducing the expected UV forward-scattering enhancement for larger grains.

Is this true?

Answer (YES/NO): NO